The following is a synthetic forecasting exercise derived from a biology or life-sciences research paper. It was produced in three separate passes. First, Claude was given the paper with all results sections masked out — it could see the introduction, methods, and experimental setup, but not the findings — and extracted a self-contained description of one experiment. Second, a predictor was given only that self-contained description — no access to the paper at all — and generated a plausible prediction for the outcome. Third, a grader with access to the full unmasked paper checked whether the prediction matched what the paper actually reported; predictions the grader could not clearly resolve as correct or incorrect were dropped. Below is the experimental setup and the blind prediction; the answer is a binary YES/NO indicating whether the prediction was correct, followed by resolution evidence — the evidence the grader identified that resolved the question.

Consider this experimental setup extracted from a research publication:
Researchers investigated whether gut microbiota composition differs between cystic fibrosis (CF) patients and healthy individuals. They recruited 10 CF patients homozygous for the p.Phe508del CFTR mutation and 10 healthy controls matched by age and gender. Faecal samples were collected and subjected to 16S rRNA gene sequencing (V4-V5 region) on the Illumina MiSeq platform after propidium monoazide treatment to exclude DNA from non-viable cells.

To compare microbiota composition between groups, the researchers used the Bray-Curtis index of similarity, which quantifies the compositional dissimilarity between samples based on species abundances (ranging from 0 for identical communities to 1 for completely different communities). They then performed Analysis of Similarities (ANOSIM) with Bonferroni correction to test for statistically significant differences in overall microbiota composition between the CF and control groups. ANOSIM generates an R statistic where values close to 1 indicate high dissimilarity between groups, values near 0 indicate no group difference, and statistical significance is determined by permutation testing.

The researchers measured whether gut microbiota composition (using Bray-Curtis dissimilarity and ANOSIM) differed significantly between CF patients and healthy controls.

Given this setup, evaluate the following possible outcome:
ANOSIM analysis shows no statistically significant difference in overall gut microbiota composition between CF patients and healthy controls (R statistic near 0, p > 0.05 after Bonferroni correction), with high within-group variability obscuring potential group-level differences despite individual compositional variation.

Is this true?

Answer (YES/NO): NO